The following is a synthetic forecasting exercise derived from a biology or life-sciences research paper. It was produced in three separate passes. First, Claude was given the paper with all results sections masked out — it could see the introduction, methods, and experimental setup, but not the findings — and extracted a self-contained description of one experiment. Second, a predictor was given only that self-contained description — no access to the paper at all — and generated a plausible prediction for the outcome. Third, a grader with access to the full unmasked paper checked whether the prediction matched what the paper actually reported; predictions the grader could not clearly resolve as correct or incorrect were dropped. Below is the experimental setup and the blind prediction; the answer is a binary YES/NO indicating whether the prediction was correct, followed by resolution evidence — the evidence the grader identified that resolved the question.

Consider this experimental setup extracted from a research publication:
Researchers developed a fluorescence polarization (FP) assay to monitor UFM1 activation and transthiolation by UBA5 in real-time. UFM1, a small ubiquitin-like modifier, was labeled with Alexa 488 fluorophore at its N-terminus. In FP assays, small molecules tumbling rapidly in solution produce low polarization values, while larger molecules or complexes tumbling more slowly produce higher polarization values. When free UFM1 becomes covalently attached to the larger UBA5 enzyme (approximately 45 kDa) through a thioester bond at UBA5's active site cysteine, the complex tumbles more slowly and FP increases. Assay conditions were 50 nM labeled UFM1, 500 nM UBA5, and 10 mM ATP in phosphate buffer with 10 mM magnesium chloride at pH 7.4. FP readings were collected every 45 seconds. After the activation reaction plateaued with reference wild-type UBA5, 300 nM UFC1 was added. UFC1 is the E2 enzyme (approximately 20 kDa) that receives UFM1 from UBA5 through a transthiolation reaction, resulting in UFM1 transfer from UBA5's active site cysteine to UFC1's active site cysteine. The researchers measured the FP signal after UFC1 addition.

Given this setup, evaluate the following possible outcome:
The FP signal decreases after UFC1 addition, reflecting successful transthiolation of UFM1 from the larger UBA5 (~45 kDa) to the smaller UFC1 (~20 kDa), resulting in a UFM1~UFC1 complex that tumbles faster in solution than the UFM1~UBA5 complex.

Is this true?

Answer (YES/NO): YES